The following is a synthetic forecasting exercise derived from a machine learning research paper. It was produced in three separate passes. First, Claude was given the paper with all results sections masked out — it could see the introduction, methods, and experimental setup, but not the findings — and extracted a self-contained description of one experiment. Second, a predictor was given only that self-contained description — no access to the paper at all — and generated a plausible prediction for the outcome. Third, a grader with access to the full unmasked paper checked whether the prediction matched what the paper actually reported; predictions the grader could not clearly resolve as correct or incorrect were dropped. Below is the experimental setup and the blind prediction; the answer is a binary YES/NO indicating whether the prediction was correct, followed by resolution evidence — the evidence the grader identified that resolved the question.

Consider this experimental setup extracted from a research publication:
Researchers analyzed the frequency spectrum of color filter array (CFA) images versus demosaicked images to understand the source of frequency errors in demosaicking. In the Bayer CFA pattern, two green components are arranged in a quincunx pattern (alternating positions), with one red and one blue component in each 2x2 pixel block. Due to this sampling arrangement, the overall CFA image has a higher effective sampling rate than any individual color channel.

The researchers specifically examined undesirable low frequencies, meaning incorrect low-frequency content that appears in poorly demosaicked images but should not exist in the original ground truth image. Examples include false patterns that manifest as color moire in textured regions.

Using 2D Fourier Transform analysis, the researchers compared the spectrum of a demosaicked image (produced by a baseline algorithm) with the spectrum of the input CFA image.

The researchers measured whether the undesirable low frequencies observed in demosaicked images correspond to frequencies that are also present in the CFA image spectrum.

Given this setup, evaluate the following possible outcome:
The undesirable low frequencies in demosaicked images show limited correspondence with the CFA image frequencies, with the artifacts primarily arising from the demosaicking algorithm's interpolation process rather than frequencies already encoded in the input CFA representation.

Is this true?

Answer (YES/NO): YES